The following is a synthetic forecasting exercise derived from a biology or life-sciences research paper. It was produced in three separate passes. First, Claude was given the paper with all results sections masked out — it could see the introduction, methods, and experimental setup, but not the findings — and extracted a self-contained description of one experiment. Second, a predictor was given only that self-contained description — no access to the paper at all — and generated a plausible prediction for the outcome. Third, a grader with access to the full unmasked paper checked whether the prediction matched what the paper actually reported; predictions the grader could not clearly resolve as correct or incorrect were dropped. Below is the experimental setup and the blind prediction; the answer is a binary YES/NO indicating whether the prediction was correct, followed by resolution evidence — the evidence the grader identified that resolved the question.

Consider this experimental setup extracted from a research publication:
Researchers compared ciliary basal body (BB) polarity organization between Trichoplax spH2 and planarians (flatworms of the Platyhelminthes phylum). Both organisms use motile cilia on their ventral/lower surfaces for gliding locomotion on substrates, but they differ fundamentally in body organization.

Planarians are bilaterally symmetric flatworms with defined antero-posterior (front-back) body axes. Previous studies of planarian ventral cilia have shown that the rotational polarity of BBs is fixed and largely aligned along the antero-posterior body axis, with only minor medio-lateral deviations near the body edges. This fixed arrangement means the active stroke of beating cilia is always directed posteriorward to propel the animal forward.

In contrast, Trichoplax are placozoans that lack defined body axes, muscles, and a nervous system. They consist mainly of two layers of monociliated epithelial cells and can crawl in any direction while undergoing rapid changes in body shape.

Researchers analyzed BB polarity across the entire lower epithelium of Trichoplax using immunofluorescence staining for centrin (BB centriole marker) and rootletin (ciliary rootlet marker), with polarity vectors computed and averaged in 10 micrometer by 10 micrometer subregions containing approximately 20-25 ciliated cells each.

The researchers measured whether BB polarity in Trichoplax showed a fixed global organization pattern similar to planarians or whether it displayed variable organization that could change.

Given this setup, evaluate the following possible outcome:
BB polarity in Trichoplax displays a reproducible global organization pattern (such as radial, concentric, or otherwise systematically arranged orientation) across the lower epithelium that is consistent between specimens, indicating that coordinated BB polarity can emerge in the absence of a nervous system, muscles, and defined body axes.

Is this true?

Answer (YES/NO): NO